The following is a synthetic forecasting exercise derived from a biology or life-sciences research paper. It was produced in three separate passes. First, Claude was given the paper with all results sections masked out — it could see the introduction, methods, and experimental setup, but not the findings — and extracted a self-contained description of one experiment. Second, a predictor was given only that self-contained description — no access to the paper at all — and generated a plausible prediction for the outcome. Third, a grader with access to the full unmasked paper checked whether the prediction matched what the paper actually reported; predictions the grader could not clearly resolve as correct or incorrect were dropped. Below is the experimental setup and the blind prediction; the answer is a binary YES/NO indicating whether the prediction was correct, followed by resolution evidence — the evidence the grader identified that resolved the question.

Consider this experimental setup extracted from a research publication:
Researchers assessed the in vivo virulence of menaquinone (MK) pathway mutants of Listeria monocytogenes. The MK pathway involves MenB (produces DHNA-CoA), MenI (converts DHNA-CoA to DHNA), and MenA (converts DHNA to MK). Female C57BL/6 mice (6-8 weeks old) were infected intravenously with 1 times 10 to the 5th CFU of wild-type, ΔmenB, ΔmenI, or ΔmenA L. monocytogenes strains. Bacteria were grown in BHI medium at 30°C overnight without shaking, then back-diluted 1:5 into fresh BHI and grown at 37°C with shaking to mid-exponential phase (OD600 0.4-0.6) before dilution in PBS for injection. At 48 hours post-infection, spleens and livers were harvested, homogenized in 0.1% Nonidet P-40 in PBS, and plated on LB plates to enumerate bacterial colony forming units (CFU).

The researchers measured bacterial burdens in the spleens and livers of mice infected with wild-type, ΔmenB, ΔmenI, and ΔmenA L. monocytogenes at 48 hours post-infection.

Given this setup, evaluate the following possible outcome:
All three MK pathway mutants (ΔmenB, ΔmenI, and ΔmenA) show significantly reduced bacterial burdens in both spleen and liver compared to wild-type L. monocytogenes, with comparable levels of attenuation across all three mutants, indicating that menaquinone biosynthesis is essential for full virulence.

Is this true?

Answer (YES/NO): NO